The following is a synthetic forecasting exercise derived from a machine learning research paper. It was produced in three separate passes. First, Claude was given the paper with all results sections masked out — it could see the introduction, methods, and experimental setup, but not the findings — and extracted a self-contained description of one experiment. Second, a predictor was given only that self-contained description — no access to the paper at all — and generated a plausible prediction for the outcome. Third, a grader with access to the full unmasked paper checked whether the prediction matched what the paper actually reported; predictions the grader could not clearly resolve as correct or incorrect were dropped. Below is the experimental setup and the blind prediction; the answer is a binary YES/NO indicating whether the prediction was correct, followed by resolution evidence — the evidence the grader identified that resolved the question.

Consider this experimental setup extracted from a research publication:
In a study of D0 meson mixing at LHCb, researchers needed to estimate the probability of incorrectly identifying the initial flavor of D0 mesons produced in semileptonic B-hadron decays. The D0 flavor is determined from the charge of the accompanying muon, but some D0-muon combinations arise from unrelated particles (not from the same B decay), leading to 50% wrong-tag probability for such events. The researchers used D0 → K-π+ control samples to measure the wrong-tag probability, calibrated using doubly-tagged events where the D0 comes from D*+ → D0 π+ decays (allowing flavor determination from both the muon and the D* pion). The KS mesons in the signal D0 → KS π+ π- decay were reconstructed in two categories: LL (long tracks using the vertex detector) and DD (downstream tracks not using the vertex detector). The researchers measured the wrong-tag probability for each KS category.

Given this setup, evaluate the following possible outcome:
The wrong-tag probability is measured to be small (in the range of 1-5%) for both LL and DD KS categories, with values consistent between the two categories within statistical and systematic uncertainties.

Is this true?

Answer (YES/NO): NO